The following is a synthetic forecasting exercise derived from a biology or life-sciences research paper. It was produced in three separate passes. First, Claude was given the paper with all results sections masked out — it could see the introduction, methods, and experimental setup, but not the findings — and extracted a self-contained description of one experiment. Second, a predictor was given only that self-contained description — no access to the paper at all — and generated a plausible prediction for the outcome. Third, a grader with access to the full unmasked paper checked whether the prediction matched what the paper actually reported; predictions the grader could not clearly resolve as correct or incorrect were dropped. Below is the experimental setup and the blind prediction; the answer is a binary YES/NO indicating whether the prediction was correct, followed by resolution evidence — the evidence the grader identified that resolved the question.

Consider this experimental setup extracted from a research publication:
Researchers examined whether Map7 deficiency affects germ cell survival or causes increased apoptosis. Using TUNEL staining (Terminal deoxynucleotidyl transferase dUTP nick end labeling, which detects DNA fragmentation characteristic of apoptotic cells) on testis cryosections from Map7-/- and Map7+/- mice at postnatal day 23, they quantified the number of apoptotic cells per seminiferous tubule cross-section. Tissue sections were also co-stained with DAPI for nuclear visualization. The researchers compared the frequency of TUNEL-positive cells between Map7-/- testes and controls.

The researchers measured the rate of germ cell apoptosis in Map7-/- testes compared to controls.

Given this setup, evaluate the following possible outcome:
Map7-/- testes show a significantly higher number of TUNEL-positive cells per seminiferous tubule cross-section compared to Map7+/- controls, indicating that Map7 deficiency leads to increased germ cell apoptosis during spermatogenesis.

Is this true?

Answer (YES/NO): NO